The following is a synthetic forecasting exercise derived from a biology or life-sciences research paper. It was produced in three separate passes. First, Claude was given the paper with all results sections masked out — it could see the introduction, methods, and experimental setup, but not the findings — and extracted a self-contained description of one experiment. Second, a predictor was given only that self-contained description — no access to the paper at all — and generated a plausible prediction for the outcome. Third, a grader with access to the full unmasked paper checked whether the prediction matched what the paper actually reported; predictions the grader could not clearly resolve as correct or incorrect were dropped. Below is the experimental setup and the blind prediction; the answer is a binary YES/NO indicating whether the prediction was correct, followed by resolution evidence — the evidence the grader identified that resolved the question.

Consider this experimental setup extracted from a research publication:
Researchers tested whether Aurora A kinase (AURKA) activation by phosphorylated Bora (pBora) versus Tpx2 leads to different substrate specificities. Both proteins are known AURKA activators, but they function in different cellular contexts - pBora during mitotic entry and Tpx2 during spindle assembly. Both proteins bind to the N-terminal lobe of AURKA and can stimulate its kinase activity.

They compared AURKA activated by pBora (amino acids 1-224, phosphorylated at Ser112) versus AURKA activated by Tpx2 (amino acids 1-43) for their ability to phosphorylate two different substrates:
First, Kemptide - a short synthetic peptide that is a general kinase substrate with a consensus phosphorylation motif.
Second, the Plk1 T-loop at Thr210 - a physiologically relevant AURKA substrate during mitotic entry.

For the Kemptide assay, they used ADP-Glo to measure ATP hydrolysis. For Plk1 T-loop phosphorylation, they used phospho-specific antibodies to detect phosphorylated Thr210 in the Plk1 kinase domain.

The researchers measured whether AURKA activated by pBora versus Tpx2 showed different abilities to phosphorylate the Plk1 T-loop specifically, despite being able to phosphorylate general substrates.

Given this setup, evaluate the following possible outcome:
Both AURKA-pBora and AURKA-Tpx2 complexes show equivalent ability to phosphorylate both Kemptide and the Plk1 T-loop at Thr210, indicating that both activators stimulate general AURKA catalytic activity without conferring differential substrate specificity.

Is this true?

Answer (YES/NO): NO